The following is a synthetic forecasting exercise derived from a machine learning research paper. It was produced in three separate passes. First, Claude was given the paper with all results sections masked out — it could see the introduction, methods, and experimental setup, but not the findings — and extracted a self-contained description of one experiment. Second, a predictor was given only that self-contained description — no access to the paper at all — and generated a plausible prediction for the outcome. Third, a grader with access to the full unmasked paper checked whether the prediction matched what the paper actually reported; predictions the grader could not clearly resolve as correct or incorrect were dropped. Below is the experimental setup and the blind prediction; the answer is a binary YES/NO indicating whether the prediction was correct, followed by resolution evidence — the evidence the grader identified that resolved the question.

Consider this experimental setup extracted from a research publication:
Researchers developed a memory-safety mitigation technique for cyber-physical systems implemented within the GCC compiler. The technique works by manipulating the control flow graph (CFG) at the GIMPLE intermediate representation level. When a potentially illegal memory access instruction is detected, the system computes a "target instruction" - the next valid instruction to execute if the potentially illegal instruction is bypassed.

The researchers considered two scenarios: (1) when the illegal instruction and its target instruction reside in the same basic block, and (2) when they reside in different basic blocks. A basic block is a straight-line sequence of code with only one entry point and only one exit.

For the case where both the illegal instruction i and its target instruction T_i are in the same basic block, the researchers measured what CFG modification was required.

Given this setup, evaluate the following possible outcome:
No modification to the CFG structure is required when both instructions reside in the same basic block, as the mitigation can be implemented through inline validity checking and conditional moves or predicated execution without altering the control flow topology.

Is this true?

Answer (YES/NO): NO